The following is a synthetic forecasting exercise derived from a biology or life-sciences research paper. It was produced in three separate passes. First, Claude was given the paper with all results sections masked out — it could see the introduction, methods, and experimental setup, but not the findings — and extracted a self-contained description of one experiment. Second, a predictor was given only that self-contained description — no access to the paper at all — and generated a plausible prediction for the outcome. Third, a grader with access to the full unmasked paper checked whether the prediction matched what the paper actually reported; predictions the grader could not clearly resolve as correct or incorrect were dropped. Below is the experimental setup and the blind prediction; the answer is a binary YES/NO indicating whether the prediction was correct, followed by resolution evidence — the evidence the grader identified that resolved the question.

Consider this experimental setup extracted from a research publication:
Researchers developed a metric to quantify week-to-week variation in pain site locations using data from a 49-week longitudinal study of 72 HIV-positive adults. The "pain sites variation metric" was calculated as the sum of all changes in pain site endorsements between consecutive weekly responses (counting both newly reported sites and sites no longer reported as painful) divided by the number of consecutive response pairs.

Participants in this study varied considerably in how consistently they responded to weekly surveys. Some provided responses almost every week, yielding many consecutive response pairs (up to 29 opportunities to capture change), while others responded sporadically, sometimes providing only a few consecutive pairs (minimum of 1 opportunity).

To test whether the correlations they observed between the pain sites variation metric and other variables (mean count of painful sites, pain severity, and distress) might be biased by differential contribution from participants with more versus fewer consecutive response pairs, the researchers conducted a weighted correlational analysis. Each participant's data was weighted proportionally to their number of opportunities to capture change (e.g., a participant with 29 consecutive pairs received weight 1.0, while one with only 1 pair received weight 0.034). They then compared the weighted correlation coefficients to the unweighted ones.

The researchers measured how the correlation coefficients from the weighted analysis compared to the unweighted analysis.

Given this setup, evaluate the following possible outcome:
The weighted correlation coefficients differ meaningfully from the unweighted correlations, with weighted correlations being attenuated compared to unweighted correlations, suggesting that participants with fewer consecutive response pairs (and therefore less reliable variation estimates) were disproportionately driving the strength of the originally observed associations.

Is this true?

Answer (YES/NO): NO